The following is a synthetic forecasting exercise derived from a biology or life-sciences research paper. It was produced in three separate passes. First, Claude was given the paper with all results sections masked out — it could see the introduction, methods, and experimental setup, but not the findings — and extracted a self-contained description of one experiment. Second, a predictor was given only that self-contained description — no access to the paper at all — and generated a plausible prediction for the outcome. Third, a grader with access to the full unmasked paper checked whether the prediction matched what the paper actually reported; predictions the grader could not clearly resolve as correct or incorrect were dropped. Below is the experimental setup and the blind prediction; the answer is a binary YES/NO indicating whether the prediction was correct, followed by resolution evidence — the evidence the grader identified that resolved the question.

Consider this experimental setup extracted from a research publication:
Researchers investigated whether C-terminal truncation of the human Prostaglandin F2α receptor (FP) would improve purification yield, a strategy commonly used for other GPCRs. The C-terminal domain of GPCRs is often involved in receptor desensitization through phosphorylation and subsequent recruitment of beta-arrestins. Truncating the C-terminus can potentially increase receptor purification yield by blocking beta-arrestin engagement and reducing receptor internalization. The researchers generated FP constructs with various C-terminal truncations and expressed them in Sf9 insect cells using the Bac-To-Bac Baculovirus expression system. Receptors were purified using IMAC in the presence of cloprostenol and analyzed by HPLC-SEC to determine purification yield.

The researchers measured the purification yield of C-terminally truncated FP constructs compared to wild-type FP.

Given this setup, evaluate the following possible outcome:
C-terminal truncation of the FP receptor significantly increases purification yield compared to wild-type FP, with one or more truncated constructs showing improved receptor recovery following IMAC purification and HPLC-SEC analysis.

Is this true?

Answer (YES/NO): NO